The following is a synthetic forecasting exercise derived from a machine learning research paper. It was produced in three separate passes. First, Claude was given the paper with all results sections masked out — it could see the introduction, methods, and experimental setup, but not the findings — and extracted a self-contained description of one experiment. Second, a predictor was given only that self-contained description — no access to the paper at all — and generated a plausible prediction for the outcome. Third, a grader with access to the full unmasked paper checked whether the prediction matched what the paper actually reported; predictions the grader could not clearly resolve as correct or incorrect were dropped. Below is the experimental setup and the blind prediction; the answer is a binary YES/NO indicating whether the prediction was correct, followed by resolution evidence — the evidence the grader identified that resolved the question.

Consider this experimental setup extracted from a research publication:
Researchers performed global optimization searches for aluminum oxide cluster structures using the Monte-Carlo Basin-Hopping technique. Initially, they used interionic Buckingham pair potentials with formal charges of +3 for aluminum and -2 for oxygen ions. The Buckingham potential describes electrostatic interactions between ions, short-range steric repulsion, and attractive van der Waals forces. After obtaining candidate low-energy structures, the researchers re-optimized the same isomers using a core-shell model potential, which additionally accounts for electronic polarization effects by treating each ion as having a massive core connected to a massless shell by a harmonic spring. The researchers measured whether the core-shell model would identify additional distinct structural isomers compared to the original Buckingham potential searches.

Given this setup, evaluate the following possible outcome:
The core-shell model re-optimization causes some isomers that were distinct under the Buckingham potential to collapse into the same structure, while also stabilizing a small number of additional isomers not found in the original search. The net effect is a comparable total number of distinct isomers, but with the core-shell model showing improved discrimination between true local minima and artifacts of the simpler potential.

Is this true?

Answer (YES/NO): NO